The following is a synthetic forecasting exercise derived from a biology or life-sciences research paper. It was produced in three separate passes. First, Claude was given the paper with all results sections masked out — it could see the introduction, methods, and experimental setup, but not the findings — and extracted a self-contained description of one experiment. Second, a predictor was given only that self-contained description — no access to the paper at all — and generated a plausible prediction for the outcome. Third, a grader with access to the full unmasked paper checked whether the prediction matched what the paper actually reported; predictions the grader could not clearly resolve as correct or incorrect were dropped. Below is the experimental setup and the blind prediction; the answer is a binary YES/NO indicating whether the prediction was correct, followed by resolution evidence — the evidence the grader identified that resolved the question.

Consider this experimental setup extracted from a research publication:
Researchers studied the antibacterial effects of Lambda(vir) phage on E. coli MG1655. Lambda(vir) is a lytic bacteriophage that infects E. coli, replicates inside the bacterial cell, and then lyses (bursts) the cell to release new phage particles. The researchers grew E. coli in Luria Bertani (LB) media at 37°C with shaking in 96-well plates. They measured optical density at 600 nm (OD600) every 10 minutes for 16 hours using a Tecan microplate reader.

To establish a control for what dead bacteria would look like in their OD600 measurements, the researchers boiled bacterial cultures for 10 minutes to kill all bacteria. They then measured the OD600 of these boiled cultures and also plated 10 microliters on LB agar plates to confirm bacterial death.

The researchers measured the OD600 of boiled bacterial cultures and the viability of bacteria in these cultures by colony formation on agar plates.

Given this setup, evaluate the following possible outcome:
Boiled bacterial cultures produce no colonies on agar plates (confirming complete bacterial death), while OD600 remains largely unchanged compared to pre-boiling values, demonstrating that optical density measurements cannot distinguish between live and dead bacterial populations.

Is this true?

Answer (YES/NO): NO